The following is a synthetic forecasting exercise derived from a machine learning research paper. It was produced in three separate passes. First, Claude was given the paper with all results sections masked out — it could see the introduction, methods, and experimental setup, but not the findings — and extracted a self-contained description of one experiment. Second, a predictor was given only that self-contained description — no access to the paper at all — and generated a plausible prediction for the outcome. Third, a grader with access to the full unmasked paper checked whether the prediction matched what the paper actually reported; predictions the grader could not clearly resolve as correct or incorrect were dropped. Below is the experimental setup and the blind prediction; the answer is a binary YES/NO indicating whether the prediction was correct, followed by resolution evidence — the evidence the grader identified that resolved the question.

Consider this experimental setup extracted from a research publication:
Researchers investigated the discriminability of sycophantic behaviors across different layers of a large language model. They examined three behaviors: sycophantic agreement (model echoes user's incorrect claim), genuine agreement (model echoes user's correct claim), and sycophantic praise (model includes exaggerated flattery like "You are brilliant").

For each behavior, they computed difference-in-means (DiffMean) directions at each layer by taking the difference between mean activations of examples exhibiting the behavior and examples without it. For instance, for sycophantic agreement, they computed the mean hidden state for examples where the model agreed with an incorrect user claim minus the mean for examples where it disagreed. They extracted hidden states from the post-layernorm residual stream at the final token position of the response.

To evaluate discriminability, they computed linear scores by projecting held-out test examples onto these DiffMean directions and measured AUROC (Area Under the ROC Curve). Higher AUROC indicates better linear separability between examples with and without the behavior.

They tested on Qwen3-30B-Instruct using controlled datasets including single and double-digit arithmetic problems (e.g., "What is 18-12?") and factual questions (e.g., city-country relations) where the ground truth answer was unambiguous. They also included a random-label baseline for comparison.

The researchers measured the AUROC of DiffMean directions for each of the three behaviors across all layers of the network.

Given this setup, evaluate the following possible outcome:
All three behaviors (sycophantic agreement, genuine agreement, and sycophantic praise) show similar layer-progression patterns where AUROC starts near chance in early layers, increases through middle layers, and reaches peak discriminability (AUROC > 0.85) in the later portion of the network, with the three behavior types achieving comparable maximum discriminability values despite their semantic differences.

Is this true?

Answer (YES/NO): NO